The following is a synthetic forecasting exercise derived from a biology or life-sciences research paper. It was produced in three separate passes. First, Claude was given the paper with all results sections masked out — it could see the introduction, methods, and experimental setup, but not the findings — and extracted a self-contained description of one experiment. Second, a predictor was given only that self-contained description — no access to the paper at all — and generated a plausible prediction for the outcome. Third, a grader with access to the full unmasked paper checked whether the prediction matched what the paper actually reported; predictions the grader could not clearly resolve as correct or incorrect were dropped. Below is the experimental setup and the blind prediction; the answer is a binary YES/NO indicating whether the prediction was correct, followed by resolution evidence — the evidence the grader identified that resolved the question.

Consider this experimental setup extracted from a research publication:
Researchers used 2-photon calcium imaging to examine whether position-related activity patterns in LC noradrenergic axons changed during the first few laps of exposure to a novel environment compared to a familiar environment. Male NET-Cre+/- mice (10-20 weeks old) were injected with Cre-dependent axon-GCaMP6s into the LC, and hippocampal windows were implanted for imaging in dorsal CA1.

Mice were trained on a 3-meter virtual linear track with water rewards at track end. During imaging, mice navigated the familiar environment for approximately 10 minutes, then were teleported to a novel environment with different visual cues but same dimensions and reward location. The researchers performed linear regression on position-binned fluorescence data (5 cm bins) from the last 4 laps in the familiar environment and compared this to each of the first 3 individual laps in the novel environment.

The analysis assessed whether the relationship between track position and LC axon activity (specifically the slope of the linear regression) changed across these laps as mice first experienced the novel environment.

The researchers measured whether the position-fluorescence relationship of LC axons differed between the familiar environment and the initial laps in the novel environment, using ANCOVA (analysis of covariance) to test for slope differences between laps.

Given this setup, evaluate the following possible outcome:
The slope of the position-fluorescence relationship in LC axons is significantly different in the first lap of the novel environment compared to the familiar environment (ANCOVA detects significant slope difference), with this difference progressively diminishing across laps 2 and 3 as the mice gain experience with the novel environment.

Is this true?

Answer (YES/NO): YES